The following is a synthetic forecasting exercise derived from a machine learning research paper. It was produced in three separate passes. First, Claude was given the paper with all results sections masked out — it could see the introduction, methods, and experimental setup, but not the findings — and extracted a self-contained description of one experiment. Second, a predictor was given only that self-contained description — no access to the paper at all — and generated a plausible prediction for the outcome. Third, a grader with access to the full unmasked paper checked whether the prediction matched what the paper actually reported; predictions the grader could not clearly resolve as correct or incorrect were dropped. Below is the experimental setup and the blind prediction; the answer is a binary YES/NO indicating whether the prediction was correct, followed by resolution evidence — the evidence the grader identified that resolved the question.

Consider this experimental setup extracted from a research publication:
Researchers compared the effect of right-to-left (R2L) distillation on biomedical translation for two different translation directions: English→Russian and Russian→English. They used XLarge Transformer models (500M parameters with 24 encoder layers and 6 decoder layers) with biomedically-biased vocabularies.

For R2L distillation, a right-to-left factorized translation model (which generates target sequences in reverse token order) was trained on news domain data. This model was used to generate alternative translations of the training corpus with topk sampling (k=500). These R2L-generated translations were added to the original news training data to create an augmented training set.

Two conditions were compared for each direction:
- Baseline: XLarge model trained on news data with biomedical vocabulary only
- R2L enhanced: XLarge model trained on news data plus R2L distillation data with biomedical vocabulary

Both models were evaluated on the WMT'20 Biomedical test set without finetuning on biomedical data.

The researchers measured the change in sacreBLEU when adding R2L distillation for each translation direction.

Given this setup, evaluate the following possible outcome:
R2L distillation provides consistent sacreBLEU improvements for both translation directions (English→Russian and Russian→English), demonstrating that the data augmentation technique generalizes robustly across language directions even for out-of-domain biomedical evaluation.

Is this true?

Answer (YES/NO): NO